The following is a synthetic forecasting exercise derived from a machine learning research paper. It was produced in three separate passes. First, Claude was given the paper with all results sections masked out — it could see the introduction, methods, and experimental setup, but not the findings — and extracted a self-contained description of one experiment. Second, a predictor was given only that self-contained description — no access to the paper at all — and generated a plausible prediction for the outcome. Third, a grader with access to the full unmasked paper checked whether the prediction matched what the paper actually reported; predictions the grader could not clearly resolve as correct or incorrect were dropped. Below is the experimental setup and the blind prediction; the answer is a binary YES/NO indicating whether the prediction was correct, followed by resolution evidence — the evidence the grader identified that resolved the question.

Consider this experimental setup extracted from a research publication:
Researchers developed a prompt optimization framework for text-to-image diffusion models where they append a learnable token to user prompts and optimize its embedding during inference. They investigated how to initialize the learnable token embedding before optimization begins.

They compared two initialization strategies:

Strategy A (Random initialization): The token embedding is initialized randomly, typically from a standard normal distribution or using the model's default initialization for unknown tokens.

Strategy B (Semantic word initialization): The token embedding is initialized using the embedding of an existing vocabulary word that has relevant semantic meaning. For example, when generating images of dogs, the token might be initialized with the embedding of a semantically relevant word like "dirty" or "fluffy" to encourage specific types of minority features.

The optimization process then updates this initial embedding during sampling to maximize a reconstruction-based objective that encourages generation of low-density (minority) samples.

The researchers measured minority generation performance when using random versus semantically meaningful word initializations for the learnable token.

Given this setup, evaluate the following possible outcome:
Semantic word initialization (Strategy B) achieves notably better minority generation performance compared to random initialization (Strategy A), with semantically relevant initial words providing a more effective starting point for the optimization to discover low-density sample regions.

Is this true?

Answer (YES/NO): YES